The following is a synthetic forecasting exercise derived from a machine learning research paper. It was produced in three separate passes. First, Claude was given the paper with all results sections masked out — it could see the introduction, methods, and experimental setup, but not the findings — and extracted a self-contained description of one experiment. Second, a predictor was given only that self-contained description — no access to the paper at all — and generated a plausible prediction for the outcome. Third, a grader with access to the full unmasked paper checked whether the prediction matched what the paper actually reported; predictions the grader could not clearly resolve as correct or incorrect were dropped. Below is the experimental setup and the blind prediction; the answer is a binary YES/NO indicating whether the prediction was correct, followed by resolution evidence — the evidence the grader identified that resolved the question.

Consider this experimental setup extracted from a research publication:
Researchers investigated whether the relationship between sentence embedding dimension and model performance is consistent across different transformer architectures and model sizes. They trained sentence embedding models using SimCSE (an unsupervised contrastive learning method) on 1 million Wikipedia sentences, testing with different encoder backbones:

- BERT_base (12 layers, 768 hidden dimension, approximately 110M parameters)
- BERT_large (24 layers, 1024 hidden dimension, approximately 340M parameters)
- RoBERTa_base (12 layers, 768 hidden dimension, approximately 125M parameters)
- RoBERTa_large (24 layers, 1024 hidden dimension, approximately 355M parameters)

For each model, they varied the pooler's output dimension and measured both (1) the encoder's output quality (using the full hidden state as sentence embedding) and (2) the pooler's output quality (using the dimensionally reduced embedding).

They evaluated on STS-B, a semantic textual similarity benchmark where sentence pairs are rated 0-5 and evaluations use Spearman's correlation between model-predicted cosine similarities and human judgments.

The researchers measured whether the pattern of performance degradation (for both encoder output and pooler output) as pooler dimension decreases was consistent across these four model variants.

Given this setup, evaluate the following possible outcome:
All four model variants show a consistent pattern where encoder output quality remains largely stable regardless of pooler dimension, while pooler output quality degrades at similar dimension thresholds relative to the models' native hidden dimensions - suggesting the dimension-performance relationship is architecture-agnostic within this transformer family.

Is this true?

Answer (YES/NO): NO